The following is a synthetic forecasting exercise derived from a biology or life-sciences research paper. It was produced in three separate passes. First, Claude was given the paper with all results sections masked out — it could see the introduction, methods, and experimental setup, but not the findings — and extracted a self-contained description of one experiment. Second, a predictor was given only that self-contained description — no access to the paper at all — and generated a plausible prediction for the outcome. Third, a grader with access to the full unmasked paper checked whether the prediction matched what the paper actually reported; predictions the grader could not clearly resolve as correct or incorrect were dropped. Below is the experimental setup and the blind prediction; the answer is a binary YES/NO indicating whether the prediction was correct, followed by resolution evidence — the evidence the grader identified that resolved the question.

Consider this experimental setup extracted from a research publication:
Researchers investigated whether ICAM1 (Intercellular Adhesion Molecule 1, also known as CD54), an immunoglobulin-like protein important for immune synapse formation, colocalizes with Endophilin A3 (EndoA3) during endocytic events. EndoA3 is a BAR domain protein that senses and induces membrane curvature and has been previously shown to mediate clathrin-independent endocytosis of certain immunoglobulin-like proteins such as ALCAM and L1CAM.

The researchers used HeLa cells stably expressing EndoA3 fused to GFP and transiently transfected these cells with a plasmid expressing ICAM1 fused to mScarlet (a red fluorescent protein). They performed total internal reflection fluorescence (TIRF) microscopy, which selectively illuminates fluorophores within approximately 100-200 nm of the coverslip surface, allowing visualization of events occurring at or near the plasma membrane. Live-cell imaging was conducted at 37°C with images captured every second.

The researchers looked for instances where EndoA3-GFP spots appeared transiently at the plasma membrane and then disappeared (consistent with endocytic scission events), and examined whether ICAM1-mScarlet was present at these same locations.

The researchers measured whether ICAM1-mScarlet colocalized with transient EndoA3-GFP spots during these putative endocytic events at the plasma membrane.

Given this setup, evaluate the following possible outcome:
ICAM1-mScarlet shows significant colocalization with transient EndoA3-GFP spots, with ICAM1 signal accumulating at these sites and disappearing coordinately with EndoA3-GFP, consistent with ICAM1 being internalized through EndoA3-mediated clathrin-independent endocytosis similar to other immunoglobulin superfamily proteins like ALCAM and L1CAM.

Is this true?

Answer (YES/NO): YES